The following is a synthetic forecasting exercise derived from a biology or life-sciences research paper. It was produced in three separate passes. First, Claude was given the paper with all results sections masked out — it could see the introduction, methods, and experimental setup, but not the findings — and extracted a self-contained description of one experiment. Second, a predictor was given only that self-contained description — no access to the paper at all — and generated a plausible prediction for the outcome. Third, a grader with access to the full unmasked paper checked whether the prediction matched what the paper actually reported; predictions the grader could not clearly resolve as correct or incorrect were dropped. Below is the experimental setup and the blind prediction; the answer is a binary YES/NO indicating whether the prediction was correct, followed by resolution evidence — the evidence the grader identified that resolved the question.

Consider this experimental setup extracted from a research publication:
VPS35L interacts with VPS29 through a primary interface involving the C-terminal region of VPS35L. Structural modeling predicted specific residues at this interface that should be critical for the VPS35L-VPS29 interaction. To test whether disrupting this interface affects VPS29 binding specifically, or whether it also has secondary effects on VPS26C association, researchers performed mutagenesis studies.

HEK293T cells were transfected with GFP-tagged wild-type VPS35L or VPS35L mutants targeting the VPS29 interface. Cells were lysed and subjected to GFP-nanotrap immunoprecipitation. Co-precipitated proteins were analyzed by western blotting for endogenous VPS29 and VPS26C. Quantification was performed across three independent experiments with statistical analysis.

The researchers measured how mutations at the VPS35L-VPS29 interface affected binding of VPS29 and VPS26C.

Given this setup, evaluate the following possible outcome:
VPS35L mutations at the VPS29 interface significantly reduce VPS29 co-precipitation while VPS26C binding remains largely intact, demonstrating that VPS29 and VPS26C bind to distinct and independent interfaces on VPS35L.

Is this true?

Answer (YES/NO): YES